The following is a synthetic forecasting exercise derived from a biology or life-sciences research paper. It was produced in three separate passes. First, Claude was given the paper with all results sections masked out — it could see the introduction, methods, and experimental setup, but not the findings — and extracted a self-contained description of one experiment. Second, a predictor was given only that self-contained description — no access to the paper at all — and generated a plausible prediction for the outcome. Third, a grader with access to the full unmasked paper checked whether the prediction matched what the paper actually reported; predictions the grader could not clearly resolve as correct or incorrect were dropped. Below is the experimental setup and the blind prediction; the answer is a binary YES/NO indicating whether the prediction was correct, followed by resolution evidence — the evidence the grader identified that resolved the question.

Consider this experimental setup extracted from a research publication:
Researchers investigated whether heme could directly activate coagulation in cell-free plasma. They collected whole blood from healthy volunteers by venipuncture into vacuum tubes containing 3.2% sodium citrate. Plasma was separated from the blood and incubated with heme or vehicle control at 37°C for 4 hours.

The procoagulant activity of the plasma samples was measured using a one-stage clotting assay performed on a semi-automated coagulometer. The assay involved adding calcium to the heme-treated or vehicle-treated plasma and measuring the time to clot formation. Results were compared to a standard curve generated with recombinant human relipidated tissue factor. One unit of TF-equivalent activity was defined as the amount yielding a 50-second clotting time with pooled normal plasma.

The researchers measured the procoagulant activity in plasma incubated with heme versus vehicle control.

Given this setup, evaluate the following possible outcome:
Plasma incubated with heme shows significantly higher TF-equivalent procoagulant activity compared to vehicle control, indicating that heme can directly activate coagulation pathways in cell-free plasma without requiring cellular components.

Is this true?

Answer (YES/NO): YES